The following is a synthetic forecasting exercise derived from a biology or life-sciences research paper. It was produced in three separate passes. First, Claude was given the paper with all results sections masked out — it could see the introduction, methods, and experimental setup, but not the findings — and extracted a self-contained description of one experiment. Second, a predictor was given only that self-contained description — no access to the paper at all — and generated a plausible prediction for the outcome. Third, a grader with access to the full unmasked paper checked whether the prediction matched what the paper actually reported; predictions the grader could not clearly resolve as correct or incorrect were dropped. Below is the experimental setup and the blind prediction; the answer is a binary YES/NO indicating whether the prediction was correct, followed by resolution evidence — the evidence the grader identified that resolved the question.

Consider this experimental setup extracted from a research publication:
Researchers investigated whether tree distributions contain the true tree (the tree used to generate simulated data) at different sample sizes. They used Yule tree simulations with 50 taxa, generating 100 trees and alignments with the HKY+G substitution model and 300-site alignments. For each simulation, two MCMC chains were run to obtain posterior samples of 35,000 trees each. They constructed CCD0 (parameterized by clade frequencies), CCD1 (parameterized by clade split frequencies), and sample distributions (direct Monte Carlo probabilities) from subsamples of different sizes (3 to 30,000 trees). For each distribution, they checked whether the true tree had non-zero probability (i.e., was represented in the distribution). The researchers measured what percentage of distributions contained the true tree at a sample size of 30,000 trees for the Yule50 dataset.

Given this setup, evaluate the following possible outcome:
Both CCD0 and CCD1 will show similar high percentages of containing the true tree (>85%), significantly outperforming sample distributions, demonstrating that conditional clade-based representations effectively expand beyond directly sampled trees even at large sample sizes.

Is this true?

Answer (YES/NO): YES